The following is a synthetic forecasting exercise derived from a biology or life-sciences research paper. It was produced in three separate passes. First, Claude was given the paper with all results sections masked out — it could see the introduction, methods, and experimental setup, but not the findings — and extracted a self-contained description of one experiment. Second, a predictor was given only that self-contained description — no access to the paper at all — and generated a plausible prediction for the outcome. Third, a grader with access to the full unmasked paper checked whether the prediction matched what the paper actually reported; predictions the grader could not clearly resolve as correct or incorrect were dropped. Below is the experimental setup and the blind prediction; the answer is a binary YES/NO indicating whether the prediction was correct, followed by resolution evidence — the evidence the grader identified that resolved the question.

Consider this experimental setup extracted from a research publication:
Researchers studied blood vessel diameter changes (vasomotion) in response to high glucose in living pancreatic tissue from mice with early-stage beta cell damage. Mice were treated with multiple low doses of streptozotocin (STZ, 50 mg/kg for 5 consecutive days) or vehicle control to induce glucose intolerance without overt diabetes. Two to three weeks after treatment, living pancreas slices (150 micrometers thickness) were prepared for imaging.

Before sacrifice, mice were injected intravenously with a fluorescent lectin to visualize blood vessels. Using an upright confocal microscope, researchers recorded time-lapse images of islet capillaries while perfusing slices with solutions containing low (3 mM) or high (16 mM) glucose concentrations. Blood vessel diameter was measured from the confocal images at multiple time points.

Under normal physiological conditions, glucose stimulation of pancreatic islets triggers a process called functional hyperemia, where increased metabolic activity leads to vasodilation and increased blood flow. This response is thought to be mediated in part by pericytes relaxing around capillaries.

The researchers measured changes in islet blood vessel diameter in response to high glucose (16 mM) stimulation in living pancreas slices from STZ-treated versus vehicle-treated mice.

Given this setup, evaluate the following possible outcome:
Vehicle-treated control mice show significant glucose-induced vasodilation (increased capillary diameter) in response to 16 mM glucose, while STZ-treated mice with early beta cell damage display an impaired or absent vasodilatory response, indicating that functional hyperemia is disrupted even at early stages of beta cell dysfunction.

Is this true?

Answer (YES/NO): YES